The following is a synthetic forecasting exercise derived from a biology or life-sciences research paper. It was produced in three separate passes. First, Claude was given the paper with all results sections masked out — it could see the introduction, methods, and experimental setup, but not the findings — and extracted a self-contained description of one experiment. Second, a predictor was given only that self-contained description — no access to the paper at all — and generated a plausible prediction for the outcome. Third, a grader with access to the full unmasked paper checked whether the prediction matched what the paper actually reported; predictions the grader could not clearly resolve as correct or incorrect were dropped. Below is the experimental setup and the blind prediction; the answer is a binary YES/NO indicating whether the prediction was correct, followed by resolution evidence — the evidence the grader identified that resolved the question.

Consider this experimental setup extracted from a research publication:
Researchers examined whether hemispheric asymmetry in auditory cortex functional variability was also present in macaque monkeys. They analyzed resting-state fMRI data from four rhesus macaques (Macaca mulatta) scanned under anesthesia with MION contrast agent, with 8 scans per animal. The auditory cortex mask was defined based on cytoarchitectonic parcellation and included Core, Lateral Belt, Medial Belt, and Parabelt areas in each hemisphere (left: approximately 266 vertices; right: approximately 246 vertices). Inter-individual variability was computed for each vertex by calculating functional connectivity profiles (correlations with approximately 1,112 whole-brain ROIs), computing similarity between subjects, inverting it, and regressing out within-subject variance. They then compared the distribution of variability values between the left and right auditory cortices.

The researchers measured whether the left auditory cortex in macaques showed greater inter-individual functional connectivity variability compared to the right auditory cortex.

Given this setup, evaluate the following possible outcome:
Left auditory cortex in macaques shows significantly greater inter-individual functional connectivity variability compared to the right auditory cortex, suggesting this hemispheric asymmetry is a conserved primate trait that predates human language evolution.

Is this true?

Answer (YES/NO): YES